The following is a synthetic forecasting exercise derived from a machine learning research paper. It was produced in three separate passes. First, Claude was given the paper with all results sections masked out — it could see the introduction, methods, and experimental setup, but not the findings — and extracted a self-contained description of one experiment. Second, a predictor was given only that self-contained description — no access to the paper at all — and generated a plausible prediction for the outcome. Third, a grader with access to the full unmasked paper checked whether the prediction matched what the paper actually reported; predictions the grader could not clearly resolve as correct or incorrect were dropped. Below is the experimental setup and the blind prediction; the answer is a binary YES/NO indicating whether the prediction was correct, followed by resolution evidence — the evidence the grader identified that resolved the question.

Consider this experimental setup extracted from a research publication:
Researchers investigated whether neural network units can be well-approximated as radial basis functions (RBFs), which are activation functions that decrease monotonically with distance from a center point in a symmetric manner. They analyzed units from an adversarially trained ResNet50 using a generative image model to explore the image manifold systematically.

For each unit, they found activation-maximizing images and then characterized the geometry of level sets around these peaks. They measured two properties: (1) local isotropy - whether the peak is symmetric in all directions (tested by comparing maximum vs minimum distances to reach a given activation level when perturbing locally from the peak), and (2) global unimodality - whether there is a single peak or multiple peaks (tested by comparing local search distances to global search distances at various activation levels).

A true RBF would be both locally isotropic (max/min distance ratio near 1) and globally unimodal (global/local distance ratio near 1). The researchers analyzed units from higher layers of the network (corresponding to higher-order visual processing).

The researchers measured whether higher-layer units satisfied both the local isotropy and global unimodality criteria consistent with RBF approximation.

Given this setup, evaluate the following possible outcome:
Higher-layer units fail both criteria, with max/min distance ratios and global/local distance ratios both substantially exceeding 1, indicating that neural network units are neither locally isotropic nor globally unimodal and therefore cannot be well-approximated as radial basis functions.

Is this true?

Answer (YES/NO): NO